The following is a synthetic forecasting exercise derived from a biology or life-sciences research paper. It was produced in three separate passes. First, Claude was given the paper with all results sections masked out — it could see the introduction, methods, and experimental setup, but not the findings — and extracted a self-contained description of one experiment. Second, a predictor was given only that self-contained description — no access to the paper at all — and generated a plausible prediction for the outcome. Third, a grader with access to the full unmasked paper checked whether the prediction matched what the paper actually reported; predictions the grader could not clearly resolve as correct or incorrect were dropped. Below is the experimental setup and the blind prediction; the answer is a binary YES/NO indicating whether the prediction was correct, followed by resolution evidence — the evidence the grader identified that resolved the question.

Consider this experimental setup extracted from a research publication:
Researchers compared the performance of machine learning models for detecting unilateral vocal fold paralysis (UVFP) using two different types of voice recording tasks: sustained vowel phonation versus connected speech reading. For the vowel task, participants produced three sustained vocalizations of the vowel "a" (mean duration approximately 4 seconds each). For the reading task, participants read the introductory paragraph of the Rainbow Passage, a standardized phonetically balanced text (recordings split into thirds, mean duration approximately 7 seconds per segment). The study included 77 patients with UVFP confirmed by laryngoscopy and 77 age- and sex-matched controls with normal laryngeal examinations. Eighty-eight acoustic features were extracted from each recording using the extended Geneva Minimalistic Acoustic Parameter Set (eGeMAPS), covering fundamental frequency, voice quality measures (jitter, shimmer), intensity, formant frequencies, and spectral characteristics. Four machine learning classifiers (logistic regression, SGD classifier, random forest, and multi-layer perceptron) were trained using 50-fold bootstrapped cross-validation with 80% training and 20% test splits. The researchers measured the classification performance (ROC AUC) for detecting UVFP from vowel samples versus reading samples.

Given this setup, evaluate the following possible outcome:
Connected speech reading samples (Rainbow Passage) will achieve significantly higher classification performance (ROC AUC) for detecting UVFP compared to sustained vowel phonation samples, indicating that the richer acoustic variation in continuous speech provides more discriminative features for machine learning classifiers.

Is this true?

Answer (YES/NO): NO